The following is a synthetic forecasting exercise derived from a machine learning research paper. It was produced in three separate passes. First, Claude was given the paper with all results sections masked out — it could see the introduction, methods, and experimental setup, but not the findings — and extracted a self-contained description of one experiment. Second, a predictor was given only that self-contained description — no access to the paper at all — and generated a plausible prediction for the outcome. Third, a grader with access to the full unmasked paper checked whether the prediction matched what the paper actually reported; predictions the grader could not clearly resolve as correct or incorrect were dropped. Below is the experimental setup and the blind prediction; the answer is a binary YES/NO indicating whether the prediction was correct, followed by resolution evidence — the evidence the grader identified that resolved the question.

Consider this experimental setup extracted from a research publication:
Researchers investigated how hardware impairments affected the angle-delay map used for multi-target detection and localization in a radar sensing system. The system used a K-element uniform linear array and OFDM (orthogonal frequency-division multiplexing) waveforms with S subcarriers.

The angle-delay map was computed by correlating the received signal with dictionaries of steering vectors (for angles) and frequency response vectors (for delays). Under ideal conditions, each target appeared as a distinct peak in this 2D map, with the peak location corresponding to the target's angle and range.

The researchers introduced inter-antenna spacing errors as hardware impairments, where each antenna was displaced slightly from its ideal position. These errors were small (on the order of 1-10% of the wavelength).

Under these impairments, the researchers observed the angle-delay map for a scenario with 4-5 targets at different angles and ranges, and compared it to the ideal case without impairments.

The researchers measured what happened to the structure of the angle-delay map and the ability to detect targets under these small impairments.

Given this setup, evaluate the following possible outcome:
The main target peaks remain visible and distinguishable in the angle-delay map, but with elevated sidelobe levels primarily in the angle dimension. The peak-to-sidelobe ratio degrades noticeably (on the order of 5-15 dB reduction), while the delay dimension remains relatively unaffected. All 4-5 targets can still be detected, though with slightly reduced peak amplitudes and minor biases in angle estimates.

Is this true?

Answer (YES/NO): NO